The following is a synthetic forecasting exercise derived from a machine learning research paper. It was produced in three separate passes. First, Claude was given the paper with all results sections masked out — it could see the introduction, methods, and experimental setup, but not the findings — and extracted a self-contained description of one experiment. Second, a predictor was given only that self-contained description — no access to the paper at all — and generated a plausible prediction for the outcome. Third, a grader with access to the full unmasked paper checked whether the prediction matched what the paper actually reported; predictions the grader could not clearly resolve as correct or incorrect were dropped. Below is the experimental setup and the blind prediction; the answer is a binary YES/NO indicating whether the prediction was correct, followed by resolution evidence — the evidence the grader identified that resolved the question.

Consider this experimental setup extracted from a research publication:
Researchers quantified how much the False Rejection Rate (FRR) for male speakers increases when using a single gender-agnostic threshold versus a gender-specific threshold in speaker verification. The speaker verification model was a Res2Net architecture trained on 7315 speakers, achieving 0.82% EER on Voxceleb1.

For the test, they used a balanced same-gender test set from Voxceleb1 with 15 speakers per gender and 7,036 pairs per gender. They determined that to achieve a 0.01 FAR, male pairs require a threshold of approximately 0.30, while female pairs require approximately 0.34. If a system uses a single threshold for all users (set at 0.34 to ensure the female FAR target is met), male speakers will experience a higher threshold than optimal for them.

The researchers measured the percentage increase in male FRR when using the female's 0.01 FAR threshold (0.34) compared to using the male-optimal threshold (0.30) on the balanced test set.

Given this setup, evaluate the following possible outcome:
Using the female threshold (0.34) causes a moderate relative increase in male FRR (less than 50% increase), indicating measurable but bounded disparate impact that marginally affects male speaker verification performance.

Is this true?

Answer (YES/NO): NO